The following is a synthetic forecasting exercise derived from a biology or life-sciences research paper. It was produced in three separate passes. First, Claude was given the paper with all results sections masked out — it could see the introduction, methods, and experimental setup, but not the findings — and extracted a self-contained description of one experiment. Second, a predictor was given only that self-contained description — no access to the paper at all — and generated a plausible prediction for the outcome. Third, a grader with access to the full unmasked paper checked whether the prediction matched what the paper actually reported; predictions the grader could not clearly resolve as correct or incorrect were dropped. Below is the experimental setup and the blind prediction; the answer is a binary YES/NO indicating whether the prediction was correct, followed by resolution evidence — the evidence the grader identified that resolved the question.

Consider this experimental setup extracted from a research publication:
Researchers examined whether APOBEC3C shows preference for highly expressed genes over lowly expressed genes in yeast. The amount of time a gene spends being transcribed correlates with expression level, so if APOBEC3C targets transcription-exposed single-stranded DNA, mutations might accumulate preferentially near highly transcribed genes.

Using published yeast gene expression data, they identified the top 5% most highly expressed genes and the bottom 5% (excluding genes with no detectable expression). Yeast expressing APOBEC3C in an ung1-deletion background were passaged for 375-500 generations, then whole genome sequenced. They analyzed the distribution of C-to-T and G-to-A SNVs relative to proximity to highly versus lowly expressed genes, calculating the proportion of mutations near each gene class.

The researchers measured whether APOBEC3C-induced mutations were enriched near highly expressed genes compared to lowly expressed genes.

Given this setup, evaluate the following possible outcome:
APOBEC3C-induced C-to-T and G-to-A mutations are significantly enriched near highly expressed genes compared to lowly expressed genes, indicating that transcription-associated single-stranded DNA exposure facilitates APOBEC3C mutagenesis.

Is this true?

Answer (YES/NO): YES